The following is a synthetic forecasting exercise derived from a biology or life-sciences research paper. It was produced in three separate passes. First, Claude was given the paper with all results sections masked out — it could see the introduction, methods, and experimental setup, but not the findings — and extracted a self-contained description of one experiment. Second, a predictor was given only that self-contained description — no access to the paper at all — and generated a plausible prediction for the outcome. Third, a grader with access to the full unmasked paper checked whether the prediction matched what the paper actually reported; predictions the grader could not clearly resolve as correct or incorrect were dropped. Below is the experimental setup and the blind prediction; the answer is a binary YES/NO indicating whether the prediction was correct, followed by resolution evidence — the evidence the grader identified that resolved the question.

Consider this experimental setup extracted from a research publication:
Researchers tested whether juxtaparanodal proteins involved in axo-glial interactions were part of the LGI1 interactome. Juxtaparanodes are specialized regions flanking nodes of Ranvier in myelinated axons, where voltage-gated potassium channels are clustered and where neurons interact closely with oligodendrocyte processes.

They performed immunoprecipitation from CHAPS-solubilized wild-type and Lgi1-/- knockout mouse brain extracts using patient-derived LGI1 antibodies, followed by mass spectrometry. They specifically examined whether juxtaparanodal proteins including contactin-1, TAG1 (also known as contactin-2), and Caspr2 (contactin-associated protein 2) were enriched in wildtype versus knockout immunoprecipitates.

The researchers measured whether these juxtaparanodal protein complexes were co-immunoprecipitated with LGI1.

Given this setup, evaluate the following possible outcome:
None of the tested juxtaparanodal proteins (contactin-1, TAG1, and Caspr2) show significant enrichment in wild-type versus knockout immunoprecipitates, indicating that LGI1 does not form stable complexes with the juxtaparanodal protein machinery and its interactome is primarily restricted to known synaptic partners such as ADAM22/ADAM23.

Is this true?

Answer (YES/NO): NO